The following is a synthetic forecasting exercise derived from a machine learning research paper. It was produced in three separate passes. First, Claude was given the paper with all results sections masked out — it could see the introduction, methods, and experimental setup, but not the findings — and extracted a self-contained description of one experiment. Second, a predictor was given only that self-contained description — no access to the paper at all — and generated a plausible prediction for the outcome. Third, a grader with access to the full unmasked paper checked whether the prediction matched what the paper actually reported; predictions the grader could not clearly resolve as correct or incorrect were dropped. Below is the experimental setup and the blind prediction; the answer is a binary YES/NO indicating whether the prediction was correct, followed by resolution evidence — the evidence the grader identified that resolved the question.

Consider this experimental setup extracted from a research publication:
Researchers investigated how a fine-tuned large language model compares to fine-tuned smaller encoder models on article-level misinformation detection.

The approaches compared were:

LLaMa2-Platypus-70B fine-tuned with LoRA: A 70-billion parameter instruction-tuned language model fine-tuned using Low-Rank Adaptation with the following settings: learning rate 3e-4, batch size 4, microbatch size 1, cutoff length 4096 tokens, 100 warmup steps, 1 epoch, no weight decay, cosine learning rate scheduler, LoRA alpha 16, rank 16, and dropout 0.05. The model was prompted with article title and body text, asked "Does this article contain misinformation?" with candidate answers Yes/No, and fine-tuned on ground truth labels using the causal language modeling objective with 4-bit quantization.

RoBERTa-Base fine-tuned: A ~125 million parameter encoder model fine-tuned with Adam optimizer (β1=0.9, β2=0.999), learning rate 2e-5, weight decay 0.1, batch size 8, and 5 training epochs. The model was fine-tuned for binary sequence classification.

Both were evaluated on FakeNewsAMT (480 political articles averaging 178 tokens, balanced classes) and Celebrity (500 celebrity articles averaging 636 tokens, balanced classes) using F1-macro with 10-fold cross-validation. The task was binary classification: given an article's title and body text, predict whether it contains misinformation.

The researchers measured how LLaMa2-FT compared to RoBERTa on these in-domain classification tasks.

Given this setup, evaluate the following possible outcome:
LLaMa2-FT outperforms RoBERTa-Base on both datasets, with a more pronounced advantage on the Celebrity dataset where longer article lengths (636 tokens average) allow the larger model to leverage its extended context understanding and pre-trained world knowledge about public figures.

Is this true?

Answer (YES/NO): NO